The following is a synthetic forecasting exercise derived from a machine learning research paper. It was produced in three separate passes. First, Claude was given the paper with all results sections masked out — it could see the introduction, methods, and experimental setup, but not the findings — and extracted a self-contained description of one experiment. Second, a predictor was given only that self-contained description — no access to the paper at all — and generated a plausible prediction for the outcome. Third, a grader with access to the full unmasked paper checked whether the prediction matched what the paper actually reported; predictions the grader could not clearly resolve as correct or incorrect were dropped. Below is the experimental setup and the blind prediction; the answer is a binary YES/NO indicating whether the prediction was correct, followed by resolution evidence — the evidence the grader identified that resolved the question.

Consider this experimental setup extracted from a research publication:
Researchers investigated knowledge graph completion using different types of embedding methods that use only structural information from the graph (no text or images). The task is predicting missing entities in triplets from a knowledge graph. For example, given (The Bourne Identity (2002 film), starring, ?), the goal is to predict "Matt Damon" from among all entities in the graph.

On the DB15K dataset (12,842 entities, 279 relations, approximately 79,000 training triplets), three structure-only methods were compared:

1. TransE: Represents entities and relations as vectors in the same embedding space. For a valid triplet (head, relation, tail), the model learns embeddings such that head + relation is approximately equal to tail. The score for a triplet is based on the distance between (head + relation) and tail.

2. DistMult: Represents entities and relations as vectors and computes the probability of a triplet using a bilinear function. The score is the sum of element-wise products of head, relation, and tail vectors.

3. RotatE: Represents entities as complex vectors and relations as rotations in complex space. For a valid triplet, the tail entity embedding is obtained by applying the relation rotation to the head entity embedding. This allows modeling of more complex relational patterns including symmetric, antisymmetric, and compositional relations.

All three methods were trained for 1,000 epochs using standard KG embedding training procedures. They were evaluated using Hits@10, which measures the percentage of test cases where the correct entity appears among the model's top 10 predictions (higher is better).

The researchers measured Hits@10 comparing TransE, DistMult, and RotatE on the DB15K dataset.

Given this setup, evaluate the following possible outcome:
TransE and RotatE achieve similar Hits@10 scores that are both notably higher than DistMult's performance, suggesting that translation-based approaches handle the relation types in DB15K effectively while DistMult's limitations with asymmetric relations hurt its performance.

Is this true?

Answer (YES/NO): YES